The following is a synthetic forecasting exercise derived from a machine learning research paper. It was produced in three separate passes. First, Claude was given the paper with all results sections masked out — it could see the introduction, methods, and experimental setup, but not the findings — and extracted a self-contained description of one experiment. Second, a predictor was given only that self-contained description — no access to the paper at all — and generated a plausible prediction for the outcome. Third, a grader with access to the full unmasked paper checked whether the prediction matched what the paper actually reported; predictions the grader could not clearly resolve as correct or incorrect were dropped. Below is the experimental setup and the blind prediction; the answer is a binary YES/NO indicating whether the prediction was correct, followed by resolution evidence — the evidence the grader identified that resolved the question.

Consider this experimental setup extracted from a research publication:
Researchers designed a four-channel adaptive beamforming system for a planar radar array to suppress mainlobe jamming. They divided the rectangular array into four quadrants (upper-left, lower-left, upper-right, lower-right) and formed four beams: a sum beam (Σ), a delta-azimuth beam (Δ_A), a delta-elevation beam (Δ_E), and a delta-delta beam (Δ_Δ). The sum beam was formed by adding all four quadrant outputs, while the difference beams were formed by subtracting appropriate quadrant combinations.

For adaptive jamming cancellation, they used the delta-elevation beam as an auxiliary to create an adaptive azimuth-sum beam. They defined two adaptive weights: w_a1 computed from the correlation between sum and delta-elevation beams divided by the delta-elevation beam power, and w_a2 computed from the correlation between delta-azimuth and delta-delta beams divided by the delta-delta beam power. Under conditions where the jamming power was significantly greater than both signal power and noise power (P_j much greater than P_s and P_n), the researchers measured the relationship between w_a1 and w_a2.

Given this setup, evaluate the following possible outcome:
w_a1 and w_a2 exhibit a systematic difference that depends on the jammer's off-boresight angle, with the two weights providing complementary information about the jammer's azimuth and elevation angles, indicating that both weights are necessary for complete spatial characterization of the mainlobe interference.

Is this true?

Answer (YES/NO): NO